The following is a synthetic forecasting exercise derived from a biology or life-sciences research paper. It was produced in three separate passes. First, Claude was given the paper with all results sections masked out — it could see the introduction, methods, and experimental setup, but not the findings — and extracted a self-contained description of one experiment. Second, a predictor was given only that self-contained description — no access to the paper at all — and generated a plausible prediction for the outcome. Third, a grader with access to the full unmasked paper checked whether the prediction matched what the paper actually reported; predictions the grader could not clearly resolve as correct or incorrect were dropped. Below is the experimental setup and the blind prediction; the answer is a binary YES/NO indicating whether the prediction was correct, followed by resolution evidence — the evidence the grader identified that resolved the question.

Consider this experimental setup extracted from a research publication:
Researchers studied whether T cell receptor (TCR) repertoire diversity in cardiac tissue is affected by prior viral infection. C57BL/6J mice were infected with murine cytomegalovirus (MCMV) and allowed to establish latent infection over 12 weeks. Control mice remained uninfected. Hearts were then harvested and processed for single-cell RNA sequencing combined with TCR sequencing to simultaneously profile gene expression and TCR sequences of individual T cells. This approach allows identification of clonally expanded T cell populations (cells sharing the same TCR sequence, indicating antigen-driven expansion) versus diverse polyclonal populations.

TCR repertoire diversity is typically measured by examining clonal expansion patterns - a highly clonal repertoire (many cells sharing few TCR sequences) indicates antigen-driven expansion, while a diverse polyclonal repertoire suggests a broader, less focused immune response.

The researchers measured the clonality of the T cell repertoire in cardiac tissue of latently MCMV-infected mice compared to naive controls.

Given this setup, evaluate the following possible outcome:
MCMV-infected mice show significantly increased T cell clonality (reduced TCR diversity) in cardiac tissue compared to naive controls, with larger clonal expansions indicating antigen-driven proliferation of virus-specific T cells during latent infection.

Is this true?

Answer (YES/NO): YES